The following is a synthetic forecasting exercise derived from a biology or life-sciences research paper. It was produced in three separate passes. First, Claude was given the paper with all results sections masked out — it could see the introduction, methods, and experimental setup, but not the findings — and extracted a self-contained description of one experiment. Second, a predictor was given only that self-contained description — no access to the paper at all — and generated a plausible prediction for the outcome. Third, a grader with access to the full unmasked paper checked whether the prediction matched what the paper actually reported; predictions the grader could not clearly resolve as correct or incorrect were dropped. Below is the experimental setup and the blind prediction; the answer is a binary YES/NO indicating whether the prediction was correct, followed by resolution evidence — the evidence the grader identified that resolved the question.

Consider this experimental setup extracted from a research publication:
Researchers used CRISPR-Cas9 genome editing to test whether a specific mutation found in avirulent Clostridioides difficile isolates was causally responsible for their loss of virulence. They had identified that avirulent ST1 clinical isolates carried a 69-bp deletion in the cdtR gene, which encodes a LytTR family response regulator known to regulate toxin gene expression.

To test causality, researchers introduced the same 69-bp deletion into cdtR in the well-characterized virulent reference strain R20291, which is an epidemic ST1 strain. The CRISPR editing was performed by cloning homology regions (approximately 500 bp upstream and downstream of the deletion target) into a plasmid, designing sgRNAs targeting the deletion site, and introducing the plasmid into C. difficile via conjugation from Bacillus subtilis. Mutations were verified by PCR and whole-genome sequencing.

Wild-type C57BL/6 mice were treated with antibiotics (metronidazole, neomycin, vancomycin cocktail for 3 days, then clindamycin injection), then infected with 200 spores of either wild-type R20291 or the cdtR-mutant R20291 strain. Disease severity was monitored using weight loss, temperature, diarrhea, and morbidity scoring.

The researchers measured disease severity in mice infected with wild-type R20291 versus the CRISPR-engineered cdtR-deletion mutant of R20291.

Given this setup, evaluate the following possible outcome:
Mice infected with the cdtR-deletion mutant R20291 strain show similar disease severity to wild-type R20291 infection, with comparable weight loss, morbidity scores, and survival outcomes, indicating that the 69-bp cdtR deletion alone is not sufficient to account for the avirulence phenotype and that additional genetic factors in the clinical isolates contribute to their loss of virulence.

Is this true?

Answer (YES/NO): NO